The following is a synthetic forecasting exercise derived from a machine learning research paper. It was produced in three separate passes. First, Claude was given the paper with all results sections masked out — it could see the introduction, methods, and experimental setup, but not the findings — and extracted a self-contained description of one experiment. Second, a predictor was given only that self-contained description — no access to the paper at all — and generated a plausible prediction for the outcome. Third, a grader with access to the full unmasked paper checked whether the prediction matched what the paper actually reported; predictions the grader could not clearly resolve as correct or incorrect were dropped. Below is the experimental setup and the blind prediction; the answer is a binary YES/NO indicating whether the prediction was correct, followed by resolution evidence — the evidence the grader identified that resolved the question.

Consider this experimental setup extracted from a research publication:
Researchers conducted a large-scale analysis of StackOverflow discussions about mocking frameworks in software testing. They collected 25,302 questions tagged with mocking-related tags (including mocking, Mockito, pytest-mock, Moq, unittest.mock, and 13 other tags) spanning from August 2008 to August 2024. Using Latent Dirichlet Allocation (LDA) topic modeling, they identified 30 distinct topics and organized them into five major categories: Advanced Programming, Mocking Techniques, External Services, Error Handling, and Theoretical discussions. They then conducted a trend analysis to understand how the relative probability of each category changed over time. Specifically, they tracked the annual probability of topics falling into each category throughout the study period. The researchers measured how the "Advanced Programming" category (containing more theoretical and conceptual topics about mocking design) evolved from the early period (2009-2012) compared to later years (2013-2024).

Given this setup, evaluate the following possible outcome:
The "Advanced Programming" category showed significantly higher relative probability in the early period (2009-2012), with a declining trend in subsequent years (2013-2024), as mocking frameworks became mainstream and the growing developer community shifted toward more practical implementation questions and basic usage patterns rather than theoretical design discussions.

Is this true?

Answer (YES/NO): YES